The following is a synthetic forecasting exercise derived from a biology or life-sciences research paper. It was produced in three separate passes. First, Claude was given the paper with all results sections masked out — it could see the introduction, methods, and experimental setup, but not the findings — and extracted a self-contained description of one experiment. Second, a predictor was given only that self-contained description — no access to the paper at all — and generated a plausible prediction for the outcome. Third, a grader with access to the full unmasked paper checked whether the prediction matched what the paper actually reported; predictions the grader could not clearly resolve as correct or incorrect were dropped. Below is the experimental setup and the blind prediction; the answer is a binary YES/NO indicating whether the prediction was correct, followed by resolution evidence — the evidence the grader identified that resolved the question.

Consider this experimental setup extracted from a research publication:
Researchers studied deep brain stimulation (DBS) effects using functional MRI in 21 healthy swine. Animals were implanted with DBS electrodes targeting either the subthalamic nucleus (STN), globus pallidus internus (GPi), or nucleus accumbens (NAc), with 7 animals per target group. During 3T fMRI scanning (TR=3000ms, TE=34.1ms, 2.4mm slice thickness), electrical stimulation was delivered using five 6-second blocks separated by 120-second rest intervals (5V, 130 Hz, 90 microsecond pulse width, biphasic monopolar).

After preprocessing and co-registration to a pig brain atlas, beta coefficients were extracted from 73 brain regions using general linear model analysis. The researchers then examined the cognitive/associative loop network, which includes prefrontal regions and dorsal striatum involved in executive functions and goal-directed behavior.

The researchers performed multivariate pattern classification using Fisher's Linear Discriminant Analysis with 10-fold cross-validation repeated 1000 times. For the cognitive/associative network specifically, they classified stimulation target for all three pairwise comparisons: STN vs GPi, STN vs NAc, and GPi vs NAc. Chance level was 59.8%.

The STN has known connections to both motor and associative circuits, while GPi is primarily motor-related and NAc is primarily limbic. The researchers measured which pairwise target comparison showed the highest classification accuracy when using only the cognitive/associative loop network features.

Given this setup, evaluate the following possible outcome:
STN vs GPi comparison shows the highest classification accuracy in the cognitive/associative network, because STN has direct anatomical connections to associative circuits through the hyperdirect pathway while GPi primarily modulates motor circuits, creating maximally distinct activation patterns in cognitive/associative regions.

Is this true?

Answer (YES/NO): NO